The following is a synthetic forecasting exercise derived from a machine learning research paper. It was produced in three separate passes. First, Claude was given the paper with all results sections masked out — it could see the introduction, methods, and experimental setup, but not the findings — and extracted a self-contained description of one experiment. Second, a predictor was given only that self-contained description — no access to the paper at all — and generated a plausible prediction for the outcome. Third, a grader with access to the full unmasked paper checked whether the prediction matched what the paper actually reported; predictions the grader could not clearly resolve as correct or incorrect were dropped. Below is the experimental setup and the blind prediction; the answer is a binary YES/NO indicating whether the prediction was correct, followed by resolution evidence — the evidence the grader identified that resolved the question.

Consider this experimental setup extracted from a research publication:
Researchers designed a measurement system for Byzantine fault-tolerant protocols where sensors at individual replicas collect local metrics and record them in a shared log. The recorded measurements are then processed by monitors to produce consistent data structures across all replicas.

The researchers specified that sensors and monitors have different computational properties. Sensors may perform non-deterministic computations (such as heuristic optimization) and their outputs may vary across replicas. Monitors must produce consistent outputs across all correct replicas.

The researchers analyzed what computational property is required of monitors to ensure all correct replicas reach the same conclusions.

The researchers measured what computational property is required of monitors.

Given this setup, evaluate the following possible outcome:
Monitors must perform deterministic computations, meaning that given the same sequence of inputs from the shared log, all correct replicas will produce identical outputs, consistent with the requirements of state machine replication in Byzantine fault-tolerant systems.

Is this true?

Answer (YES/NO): YES